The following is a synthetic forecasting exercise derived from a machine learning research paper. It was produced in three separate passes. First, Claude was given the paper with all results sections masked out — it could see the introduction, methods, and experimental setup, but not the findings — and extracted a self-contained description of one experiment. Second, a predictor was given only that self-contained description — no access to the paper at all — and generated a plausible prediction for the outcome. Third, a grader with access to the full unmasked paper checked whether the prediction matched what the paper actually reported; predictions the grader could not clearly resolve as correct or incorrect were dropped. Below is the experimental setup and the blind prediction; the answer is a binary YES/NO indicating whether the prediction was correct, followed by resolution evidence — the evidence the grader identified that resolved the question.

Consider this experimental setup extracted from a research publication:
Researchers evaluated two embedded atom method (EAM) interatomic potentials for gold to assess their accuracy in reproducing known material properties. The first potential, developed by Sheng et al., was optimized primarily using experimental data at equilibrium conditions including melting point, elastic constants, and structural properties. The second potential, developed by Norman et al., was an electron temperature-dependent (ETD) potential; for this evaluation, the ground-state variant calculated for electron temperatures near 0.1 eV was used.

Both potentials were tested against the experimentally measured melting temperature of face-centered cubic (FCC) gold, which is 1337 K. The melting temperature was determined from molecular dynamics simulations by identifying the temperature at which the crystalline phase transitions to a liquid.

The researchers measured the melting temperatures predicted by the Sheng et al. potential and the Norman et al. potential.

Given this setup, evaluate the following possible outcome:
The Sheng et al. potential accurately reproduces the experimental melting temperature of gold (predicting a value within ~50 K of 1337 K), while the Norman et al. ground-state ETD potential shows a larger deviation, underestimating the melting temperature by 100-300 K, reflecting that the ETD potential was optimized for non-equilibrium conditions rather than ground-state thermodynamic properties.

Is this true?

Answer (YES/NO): YES